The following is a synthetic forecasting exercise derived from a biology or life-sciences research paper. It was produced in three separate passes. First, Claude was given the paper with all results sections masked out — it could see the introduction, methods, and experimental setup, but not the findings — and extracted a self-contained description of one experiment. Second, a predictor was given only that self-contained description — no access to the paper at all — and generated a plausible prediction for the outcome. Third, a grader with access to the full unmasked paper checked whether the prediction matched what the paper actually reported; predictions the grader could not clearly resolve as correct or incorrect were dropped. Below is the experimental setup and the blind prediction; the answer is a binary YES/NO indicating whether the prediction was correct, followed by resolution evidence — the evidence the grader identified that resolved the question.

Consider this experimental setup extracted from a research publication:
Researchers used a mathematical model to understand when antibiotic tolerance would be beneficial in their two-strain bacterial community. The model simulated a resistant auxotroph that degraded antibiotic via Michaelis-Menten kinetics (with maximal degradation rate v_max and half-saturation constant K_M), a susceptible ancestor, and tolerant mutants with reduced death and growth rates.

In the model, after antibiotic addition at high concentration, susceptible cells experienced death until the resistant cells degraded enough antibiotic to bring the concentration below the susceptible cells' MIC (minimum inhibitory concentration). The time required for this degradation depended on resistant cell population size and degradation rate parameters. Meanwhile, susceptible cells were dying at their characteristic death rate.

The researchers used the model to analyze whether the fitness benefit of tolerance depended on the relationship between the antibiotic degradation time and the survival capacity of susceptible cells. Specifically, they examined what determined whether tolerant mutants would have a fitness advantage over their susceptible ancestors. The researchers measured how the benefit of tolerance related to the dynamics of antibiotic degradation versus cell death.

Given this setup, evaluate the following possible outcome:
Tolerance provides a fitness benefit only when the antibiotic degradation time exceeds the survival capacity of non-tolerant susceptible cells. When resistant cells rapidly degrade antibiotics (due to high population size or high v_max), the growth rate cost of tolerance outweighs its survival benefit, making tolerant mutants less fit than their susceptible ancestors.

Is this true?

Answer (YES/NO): YES